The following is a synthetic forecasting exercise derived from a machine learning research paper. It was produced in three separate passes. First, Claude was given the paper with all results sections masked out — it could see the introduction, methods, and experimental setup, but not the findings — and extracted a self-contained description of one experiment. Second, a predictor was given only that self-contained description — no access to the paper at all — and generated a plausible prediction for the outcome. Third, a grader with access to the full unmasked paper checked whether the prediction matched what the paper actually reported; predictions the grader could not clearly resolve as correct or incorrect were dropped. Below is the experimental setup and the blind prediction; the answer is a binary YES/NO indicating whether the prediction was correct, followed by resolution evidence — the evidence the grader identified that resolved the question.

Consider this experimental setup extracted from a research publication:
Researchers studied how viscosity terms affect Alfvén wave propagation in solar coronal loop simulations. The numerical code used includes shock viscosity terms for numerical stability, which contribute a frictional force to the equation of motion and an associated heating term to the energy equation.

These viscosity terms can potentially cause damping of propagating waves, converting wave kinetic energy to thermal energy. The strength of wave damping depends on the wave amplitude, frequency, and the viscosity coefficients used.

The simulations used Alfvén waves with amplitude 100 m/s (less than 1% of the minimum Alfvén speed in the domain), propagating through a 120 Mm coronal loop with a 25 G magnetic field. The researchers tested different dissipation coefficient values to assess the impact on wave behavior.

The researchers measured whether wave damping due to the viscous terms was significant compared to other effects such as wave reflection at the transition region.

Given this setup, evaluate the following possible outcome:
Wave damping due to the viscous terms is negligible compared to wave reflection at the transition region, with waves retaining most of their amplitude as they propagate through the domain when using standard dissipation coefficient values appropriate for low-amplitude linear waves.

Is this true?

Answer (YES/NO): YES